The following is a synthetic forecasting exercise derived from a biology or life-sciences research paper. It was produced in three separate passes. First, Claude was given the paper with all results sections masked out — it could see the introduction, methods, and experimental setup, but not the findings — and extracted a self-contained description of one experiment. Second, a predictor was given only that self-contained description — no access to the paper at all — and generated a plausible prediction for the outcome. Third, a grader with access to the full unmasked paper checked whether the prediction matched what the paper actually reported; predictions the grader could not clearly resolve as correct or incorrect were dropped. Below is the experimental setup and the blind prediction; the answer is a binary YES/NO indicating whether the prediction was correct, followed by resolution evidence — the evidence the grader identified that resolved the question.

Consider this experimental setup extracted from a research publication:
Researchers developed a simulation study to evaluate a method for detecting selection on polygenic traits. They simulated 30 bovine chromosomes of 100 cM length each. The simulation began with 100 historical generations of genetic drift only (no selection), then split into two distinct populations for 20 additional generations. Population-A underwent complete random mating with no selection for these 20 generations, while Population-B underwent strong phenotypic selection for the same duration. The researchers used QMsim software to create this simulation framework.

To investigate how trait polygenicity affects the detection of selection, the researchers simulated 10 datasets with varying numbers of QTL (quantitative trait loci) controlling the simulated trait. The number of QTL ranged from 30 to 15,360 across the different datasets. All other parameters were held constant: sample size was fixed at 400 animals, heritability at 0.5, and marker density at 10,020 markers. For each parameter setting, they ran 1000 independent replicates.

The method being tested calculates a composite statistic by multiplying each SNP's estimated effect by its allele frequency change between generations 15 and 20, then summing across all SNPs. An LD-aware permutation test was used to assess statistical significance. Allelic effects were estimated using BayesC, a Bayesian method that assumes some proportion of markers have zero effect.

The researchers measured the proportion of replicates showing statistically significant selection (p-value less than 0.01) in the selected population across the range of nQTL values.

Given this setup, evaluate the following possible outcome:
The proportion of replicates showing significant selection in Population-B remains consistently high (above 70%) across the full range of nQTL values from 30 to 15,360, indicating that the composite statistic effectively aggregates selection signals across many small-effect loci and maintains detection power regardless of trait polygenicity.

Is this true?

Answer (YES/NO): YES